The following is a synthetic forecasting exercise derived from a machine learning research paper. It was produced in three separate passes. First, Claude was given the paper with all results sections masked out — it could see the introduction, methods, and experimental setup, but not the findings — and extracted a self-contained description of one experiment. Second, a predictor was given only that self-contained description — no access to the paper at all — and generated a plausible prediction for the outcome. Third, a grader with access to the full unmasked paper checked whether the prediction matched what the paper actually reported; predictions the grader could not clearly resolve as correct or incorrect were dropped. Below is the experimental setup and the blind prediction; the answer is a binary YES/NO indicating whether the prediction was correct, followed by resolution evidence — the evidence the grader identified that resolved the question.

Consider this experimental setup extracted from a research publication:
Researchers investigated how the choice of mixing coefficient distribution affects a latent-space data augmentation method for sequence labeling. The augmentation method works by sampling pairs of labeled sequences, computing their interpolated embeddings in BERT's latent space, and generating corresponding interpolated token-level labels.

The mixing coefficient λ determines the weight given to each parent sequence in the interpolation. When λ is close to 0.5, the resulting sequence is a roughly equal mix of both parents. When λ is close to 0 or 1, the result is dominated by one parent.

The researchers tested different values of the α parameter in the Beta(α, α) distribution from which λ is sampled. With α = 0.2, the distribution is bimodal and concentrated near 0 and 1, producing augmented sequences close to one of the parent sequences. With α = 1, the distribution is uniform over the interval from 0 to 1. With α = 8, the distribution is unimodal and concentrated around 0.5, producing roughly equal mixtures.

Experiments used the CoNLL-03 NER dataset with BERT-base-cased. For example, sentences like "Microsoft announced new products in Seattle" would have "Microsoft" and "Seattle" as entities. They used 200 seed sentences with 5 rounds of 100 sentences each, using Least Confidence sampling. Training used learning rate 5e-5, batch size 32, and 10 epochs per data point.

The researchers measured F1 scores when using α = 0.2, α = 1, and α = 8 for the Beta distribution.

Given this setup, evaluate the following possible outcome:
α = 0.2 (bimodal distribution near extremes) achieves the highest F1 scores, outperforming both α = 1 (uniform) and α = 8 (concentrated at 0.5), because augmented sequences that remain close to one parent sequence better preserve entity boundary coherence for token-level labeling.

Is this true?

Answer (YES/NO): NO